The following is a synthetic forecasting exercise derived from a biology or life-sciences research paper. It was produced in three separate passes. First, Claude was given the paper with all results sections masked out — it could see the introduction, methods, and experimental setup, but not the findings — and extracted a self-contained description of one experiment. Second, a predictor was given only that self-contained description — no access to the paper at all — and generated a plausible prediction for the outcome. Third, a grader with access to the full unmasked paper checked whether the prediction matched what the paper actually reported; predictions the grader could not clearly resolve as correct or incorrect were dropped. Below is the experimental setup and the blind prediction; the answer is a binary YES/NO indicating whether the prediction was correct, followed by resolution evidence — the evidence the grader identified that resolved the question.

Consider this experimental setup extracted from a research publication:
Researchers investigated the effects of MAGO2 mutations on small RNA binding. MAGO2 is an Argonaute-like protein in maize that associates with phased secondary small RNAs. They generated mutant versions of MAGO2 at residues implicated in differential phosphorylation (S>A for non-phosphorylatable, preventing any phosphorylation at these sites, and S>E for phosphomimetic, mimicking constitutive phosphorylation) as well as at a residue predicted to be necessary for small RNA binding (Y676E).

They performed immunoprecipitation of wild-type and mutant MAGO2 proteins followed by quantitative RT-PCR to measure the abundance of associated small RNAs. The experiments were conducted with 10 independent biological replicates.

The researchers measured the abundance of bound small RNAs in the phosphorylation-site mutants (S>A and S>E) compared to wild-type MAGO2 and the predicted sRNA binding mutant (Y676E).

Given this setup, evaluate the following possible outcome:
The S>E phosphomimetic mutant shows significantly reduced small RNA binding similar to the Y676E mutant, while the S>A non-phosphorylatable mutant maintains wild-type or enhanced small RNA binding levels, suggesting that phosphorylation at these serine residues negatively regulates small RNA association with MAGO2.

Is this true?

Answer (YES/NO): NO